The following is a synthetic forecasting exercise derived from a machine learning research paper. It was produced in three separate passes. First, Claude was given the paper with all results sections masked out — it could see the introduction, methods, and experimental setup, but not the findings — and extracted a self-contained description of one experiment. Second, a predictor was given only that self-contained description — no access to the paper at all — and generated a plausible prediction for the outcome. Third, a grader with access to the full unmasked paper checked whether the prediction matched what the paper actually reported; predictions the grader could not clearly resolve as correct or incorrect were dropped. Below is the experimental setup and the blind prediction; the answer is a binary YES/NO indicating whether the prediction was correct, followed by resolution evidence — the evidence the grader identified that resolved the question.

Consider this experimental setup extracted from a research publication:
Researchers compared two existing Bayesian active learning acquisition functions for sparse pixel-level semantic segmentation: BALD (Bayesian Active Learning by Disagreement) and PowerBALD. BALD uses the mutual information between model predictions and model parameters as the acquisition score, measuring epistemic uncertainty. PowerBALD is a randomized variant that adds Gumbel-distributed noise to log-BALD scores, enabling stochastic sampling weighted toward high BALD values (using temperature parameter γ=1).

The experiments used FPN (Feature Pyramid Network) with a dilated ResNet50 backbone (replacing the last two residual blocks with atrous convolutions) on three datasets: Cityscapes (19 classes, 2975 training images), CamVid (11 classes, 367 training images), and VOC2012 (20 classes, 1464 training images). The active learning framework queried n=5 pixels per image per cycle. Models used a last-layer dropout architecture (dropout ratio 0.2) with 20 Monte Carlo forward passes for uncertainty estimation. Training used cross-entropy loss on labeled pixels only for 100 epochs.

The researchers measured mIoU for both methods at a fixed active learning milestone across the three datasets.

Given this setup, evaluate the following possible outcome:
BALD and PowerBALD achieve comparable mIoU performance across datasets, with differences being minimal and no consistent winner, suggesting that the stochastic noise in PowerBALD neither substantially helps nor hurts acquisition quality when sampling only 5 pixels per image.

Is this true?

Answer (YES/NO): NO